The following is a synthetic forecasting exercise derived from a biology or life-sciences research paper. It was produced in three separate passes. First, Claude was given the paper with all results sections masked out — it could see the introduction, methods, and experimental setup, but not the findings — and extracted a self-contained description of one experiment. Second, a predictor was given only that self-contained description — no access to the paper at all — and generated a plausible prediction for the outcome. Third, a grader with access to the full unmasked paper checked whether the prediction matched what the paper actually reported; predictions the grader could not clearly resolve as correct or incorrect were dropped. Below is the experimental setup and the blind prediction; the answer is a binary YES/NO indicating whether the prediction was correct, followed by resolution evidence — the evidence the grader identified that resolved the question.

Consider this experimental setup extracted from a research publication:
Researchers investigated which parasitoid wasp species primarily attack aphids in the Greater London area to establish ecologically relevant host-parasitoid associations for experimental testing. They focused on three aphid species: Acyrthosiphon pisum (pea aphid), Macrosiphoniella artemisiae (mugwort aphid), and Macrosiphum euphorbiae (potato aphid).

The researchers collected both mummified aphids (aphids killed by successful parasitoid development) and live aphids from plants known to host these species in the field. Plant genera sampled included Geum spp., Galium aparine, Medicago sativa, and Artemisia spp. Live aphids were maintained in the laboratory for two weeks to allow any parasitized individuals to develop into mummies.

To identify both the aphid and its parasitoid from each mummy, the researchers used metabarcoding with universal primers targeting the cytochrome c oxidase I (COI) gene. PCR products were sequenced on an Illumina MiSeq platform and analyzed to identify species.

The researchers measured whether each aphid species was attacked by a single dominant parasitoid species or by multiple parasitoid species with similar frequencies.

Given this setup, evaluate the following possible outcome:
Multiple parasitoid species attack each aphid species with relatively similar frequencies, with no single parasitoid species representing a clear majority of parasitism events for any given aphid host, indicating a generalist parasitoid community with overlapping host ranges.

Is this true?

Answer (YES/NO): NO